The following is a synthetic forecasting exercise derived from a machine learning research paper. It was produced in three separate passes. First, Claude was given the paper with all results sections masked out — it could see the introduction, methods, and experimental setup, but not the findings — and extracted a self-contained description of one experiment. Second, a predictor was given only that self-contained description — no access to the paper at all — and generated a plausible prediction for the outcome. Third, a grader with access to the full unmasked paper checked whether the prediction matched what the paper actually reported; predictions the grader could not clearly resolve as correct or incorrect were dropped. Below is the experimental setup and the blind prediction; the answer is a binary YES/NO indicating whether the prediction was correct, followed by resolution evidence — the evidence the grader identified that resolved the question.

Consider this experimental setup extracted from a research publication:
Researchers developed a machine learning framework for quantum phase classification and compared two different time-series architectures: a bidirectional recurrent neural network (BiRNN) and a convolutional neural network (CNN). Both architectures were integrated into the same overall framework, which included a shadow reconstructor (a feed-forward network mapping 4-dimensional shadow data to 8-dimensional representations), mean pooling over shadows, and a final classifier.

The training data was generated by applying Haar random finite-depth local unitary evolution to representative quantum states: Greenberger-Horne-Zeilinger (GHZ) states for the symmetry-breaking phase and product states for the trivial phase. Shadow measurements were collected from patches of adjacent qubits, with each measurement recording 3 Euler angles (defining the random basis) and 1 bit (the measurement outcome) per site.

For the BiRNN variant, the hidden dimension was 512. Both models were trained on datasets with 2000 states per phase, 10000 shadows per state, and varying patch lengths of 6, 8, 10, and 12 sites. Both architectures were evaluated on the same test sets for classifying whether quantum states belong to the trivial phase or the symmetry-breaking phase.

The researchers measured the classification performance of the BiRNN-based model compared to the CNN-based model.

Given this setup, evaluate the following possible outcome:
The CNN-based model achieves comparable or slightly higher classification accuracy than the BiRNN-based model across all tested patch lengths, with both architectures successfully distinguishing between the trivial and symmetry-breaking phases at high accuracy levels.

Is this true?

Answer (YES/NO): YES